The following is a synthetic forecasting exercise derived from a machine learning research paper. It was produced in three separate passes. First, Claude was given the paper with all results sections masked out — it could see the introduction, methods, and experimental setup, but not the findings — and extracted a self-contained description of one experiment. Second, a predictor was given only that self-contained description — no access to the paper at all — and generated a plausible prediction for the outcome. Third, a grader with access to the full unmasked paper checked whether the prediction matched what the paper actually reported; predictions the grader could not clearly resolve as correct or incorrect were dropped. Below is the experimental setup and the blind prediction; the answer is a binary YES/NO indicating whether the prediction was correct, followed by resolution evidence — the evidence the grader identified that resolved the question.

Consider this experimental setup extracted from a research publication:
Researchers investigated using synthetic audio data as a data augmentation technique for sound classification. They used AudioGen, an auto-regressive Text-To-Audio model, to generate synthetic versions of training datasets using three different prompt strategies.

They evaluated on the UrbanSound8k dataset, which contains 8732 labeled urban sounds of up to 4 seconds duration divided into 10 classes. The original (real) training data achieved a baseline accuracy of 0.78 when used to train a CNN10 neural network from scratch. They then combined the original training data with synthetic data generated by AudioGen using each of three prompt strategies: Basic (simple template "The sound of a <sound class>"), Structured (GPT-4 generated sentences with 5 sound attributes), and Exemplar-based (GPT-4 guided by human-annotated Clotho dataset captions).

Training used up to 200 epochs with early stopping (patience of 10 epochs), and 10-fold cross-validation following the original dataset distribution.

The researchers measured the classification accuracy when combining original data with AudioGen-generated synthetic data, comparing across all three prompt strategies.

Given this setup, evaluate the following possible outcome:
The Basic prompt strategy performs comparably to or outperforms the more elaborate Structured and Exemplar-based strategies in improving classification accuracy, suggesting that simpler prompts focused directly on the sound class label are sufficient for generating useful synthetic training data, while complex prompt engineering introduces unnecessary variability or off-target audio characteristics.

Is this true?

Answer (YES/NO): YES